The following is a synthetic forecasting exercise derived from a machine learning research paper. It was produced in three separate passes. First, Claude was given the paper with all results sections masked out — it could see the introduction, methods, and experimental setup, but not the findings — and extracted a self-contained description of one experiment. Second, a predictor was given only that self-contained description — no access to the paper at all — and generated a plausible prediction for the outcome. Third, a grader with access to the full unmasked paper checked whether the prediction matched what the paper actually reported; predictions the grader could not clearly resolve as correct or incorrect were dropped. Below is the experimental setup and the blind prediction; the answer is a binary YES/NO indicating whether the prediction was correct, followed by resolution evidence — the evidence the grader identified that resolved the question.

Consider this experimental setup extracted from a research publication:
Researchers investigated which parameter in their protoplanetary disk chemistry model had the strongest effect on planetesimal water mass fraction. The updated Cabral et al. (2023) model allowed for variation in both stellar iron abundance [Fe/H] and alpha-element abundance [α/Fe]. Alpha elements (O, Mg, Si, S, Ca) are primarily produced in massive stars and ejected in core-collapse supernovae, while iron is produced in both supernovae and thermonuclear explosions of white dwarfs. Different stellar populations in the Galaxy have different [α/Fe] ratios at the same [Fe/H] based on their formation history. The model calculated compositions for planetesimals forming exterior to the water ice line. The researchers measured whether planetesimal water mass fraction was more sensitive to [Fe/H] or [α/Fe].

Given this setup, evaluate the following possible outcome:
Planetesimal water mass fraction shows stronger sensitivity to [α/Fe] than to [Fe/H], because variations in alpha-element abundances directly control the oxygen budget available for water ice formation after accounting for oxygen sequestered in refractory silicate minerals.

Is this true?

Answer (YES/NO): NO